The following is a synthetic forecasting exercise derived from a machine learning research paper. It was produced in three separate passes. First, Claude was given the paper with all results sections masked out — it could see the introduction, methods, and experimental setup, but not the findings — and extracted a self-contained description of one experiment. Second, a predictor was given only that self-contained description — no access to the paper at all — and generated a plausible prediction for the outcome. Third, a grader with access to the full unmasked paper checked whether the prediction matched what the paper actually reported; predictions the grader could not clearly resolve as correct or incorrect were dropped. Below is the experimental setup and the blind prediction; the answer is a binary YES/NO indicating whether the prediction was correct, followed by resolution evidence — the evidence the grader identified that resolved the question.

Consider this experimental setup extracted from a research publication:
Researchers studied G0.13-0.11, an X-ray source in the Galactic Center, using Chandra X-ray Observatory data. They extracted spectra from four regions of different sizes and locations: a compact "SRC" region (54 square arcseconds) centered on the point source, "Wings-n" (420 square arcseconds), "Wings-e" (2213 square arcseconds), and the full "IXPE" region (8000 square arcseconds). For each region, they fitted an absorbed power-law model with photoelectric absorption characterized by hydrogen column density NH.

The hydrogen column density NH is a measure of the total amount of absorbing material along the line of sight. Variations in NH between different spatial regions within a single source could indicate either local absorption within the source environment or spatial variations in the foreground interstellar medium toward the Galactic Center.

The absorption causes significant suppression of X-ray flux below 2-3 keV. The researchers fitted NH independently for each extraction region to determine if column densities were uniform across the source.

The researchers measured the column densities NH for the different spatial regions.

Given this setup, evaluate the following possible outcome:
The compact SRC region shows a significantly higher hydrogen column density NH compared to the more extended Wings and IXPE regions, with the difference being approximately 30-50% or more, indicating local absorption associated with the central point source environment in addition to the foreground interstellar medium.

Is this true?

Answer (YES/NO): NO